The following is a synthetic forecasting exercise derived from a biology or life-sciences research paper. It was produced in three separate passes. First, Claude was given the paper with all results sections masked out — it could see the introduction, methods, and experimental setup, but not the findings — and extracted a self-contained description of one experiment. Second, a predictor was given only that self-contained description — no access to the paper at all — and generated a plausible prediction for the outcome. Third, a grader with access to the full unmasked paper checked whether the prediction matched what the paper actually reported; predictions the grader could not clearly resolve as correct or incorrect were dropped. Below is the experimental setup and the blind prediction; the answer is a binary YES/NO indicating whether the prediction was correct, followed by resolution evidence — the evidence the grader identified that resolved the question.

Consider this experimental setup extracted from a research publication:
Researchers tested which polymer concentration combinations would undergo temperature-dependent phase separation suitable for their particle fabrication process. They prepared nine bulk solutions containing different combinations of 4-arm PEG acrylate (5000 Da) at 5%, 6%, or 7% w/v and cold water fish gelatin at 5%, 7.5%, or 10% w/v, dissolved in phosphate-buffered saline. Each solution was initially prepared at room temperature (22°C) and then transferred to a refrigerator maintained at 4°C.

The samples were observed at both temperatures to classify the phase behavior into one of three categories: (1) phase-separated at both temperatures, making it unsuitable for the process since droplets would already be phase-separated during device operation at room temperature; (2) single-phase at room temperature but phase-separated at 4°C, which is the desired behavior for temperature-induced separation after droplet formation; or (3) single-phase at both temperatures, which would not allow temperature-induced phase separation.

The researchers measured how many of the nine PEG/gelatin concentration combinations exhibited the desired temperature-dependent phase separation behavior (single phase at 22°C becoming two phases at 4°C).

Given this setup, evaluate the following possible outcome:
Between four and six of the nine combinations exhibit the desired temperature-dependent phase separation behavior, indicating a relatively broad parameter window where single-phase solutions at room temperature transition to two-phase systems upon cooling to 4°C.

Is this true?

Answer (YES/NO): NO